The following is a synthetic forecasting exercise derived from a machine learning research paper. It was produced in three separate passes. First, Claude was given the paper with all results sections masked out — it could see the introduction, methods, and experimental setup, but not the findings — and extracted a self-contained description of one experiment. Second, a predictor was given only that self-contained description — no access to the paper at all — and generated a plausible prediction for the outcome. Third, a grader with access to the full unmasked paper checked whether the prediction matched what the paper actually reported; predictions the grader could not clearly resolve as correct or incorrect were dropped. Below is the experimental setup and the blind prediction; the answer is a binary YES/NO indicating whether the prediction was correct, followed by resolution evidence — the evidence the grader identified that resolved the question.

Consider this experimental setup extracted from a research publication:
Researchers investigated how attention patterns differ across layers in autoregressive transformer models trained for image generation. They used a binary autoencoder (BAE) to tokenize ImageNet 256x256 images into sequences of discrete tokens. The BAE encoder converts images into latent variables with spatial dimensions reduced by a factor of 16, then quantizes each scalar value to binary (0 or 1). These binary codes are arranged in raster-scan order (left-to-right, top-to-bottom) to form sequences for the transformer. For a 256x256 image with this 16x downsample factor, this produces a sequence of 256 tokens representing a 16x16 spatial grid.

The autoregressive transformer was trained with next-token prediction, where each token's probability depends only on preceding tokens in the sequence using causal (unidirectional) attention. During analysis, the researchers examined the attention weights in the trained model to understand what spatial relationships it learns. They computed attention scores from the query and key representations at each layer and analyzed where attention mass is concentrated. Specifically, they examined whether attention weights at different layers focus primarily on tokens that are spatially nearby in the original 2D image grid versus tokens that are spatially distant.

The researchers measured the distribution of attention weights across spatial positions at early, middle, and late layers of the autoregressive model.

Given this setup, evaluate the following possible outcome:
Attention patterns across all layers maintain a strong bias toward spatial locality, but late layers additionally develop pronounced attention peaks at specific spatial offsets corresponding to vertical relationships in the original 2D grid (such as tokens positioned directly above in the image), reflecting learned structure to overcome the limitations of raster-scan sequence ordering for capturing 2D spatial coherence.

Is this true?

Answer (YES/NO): NO